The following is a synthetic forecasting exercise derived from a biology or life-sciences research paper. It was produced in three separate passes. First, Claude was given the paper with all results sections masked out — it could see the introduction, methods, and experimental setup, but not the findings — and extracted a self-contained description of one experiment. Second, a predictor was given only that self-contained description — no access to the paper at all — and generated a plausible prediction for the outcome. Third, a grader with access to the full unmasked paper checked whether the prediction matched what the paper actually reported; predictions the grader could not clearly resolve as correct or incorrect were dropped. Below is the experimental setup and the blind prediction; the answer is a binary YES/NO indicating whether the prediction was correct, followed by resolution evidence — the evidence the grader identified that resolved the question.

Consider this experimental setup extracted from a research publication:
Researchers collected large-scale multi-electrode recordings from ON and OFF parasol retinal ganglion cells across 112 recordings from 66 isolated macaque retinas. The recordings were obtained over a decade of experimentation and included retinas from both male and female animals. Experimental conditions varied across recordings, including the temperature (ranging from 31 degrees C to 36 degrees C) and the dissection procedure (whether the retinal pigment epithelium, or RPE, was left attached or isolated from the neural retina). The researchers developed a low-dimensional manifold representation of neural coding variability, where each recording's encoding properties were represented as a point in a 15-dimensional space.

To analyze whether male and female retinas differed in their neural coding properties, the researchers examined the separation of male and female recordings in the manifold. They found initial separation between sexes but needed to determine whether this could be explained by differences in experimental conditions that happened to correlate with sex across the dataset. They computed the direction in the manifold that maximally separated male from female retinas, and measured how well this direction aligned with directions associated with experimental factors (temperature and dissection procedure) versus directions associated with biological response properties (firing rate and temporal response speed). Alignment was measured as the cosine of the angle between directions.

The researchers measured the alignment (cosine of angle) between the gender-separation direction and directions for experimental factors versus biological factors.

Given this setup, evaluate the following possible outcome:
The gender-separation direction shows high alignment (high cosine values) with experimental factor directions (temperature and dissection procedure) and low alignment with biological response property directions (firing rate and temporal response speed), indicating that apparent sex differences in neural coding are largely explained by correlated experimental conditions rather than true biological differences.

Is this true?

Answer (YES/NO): NO